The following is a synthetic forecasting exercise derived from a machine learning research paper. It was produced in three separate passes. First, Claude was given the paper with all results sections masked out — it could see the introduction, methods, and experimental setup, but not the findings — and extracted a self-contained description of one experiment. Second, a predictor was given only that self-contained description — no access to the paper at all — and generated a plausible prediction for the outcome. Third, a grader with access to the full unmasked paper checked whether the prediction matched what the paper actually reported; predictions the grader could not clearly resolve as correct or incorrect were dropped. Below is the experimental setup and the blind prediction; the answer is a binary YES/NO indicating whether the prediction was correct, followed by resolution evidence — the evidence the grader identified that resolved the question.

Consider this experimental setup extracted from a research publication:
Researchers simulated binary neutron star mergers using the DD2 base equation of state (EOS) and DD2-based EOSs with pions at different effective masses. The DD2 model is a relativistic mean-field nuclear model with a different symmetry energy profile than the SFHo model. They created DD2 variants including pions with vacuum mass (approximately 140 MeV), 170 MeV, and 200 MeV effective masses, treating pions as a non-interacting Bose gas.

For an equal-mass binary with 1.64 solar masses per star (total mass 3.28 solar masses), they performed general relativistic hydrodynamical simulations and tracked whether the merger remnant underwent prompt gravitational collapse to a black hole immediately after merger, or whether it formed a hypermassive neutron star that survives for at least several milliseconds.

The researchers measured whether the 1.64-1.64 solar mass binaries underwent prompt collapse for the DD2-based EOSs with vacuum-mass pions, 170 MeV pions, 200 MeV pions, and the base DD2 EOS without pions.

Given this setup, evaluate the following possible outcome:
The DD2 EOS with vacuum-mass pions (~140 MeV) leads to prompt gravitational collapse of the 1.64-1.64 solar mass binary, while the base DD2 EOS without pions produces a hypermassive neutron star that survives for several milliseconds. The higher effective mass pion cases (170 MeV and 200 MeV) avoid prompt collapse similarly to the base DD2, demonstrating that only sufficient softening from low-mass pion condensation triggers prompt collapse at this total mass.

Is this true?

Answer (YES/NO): YES